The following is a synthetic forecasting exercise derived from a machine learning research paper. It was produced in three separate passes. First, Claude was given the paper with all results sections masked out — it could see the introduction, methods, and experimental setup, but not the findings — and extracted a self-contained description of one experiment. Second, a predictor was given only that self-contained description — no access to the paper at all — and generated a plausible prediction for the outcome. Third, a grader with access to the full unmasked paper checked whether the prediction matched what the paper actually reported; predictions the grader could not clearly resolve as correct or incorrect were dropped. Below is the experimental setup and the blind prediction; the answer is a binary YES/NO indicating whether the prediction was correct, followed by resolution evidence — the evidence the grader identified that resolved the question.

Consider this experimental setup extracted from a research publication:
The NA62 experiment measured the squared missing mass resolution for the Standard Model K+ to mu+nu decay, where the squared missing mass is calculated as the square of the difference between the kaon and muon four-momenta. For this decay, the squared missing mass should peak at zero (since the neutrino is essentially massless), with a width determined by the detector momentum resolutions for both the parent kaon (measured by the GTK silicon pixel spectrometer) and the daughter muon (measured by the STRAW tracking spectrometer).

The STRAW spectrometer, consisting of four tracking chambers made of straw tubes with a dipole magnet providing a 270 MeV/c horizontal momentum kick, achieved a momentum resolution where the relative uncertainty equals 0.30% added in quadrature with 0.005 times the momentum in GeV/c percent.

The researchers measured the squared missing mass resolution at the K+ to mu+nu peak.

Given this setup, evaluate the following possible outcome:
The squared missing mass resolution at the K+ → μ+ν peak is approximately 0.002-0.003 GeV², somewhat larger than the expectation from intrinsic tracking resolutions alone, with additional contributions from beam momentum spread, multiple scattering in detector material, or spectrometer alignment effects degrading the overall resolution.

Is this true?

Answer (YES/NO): NO